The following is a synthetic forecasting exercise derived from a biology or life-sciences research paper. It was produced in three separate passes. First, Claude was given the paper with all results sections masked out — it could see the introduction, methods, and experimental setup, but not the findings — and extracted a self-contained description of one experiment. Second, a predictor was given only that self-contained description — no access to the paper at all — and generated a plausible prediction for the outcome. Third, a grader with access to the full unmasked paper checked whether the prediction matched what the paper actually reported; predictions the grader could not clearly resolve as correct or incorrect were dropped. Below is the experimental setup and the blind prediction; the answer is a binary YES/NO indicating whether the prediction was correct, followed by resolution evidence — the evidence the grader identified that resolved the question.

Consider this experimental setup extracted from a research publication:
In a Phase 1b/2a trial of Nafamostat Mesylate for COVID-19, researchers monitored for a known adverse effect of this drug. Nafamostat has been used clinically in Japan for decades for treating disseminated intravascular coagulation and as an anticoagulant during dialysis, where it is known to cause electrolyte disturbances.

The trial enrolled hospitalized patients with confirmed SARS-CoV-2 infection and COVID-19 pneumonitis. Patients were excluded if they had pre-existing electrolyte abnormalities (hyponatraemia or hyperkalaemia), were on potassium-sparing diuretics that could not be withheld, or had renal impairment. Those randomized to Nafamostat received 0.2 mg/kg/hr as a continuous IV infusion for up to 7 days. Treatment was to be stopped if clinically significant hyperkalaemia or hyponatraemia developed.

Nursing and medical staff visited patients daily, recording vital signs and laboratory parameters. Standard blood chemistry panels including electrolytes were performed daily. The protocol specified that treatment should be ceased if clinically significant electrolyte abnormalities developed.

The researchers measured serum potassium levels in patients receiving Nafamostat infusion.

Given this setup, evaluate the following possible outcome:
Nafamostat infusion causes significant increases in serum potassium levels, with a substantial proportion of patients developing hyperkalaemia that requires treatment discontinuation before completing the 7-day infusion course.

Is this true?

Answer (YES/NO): YES